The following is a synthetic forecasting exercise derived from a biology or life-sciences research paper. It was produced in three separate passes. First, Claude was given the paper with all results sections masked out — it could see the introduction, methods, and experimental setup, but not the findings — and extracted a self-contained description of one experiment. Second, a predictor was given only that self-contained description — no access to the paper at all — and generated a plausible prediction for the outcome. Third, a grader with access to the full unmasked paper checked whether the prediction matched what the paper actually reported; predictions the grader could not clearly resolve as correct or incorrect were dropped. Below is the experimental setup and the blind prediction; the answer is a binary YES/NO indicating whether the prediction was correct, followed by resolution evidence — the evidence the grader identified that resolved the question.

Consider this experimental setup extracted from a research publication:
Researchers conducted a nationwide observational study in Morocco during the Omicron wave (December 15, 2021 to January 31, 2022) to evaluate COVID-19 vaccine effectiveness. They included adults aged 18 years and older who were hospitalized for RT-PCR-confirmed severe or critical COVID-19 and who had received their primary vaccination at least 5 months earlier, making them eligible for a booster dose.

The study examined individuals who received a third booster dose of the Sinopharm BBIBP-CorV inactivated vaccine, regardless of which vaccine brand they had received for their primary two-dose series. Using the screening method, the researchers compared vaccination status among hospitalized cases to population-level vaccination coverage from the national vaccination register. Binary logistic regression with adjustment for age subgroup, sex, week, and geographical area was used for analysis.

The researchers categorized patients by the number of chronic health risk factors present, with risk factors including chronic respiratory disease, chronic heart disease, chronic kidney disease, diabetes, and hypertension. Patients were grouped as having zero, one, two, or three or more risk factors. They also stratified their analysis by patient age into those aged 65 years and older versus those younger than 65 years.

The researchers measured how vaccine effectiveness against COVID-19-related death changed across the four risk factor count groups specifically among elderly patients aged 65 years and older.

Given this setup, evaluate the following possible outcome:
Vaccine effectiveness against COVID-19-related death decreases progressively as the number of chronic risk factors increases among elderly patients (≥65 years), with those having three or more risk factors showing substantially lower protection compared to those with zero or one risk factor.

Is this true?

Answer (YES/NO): YES